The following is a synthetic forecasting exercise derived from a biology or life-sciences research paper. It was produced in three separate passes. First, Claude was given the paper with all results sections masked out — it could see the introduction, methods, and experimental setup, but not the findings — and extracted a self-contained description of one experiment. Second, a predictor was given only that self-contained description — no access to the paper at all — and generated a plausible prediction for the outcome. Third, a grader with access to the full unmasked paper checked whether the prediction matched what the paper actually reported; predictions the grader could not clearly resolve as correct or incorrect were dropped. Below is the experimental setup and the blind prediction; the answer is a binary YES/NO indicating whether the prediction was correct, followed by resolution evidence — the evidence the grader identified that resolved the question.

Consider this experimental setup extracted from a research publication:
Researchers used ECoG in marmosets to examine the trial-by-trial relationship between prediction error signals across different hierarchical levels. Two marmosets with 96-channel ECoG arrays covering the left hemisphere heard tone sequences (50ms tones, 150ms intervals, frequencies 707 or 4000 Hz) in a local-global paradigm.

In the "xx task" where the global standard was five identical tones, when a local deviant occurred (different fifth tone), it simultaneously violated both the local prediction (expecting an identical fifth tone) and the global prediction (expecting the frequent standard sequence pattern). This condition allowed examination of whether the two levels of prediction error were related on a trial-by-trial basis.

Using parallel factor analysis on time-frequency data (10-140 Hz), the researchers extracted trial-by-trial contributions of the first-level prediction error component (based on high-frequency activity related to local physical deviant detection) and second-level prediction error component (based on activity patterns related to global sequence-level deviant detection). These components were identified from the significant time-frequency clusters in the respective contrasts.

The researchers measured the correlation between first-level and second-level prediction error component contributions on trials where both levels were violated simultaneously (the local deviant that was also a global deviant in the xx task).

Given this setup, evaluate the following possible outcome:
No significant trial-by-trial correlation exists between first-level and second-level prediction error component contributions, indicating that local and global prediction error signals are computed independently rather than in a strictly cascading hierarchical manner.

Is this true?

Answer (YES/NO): NO